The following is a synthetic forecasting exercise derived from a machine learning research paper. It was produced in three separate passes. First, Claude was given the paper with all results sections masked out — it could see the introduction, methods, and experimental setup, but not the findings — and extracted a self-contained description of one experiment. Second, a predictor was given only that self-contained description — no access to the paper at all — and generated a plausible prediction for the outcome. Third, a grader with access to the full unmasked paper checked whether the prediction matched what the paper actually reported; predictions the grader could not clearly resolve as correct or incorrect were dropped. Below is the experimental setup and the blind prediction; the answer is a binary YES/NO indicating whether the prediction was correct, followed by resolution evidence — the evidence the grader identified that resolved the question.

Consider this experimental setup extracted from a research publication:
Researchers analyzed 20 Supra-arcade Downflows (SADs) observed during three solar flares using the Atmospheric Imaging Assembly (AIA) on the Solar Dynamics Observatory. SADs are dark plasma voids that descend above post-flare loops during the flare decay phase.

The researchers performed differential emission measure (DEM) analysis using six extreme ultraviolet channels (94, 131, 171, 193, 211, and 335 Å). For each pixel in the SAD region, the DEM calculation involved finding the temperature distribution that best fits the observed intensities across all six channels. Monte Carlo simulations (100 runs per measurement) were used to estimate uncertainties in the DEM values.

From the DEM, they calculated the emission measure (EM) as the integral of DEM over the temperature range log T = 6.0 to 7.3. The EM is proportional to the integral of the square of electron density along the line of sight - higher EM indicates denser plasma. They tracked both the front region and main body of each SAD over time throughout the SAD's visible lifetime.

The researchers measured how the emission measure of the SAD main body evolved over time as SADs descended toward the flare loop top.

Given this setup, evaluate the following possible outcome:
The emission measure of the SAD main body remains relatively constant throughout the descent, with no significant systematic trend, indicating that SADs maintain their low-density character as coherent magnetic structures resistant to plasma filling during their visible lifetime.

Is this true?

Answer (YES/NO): NO